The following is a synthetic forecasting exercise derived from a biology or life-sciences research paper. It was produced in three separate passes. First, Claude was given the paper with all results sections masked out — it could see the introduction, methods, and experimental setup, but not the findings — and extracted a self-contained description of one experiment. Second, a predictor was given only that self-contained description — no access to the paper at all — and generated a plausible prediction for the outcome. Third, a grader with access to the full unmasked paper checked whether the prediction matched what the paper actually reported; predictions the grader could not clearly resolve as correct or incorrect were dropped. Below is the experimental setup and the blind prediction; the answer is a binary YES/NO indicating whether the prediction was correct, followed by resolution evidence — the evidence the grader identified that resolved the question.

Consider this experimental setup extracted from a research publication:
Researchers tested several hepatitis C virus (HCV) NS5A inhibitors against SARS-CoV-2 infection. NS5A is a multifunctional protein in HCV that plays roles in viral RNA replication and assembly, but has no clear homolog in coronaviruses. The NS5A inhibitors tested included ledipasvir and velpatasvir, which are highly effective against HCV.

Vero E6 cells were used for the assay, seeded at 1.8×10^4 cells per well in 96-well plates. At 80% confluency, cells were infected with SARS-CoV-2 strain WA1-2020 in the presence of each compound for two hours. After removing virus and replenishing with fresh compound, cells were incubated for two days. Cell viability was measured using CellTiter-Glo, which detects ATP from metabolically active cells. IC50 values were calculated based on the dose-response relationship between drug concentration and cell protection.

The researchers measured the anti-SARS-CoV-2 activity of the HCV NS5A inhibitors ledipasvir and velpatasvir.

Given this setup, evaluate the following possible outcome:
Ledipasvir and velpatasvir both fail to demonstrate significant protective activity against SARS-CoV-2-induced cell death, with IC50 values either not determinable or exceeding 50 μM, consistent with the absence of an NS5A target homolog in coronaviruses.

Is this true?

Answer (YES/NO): YES